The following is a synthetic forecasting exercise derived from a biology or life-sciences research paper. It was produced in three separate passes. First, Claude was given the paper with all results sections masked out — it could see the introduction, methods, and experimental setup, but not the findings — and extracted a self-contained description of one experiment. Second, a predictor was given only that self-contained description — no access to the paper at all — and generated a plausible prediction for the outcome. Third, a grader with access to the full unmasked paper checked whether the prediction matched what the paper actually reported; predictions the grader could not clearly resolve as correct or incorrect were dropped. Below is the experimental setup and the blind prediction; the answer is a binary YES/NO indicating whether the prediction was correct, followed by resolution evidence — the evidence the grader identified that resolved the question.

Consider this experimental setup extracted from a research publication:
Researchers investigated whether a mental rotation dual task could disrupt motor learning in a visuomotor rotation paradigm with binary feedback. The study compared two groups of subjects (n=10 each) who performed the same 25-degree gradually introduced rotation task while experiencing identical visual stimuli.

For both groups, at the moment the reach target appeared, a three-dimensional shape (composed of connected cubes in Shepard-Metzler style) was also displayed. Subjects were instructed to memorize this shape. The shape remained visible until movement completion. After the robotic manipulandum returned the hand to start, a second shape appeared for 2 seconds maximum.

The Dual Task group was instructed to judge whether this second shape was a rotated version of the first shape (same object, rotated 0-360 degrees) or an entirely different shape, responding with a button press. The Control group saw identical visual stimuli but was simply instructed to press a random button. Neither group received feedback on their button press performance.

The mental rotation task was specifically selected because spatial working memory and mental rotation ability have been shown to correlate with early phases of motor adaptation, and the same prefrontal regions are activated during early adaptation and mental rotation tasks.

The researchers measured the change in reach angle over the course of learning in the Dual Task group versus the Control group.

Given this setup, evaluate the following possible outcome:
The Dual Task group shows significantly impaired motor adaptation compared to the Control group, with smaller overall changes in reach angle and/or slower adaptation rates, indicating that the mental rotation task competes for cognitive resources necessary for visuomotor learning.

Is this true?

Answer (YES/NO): YES